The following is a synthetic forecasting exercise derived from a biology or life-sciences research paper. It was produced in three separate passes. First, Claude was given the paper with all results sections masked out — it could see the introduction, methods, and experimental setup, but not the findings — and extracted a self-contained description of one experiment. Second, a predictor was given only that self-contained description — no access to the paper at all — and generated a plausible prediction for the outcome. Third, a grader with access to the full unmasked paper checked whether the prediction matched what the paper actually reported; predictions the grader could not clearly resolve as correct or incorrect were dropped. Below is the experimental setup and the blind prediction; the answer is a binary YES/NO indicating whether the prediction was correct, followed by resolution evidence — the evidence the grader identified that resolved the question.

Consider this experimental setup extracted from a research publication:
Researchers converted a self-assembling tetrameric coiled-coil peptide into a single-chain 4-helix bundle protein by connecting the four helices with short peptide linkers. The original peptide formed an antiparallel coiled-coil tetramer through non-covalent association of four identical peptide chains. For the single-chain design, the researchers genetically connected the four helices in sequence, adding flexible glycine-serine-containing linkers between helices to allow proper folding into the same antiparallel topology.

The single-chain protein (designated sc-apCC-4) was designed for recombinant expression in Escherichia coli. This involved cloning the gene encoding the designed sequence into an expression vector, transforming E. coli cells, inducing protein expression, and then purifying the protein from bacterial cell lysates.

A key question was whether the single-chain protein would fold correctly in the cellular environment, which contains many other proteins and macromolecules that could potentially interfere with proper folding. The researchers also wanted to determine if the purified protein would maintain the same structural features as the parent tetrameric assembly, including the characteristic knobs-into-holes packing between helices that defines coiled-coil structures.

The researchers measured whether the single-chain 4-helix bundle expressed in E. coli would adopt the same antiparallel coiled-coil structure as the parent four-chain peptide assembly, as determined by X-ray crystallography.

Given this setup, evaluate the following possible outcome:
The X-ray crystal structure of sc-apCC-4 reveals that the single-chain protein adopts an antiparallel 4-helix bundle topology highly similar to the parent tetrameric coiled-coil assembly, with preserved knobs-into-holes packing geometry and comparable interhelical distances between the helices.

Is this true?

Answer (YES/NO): YES